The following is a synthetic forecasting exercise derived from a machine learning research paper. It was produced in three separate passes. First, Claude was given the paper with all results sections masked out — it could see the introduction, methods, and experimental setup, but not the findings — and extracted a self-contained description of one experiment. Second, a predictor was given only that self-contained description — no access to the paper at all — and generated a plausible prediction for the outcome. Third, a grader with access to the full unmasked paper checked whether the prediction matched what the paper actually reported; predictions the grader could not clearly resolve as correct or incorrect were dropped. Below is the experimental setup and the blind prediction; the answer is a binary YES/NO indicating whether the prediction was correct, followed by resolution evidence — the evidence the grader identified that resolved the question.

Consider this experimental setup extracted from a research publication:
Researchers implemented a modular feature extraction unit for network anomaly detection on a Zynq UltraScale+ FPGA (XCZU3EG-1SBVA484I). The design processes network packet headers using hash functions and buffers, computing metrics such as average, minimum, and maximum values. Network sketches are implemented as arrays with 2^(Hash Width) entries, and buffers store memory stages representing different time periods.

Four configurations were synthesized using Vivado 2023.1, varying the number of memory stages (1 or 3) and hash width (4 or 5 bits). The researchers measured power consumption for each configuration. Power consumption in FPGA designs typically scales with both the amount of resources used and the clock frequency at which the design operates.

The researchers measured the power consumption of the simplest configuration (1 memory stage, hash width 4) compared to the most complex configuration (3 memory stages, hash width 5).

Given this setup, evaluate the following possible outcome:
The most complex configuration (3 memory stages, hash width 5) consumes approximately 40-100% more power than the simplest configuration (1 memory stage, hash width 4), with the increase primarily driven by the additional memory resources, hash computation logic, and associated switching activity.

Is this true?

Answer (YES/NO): NO